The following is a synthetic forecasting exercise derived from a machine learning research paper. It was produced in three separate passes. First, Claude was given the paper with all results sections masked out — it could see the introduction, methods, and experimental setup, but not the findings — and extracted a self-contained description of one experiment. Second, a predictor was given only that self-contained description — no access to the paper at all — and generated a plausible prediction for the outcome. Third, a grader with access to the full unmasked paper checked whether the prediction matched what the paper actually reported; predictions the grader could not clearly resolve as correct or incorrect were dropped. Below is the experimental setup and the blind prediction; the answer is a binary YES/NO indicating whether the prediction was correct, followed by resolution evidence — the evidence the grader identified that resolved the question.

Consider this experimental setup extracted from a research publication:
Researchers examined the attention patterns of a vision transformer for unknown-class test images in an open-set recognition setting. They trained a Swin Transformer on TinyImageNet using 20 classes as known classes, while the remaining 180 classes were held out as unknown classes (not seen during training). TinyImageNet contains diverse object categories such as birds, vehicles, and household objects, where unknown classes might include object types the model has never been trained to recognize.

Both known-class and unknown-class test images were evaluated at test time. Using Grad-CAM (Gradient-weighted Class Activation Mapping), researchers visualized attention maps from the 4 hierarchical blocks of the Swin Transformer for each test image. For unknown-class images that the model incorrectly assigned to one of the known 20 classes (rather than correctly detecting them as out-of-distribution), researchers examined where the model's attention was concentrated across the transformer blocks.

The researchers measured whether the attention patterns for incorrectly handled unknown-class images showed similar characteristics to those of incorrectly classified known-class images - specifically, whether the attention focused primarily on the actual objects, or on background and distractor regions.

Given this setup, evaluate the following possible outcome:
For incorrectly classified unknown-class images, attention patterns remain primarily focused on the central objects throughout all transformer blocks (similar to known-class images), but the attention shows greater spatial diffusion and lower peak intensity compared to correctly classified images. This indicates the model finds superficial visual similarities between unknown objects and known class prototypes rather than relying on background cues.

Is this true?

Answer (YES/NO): NO